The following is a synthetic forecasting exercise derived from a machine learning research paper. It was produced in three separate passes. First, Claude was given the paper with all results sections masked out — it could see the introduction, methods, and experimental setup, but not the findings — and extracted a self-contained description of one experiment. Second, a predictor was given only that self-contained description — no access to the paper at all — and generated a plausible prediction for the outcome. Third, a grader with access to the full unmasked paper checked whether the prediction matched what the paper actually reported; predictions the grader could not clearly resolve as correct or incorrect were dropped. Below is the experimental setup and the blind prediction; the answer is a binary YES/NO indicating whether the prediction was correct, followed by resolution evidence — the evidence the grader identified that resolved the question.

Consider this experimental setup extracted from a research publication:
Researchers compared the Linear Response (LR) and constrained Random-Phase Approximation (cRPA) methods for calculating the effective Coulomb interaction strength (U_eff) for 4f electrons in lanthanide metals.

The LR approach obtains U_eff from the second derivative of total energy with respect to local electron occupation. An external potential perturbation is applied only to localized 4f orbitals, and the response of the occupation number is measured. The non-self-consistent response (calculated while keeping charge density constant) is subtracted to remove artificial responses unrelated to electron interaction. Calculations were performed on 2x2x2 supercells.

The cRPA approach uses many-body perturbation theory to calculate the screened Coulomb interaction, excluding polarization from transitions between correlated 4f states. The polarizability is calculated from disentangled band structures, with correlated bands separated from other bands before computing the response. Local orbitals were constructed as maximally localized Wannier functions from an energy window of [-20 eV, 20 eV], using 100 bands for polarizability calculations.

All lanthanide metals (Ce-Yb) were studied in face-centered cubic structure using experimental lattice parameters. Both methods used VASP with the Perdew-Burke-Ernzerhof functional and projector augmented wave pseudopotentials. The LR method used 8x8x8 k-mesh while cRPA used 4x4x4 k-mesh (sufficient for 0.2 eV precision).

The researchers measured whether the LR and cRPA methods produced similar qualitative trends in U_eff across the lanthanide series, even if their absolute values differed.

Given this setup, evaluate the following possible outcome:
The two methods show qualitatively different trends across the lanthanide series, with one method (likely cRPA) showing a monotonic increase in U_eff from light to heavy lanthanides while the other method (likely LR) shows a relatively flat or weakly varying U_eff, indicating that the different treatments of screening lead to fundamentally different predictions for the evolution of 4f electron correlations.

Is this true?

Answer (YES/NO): NO